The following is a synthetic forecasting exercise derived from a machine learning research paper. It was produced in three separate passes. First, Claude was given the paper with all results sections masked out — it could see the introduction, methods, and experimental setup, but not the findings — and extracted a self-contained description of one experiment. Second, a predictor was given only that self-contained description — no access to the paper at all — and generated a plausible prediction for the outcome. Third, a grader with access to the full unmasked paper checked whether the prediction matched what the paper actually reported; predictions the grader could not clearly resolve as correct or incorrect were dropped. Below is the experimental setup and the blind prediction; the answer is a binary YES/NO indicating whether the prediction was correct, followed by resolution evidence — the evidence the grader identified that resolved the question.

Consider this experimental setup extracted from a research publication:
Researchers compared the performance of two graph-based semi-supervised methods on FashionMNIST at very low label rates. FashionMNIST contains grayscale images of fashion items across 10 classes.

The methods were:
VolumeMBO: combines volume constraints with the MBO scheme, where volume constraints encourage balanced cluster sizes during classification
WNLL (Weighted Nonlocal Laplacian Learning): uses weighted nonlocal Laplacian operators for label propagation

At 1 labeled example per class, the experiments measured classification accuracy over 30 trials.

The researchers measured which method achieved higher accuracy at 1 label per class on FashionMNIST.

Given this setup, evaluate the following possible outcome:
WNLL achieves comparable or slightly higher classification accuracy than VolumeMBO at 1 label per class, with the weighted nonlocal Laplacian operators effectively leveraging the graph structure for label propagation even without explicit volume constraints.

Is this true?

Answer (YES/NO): NO